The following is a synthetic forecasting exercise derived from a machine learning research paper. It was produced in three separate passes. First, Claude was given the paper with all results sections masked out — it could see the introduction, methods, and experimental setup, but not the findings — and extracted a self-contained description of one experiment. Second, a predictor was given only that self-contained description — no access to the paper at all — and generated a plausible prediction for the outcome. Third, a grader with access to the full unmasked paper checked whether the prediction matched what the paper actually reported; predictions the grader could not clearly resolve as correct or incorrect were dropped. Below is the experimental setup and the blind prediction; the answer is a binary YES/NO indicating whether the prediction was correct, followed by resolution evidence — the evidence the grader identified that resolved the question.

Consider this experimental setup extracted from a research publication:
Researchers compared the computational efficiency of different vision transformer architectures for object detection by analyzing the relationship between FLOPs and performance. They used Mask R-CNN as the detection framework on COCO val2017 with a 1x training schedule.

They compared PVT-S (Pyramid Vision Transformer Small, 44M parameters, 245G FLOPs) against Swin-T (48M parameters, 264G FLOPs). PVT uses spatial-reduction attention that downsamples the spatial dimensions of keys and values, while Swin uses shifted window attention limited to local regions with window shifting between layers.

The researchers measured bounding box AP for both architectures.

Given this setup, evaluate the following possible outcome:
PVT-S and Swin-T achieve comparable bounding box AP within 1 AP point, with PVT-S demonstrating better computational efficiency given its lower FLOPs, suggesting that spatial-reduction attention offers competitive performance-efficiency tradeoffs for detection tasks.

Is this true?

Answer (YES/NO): NO